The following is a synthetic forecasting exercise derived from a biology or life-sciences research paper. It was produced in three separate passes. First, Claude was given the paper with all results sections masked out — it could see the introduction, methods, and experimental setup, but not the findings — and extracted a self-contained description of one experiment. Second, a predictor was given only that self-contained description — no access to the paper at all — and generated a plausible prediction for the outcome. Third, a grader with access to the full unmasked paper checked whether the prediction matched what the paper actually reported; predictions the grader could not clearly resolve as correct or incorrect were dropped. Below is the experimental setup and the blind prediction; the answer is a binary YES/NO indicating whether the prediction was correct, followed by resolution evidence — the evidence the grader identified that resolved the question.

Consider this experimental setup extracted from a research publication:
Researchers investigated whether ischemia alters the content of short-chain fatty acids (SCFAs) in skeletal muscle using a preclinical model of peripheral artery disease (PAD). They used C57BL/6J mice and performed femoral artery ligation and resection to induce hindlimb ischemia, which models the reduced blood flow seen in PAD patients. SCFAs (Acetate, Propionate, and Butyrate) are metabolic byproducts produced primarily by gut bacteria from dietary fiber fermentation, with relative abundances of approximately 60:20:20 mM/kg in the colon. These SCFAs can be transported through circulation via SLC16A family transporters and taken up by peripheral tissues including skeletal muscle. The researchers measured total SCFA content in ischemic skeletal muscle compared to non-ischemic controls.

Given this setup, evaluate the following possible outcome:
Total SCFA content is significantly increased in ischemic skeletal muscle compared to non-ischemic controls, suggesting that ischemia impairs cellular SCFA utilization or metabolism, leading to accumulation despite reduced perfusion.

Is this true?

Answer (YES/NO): NO